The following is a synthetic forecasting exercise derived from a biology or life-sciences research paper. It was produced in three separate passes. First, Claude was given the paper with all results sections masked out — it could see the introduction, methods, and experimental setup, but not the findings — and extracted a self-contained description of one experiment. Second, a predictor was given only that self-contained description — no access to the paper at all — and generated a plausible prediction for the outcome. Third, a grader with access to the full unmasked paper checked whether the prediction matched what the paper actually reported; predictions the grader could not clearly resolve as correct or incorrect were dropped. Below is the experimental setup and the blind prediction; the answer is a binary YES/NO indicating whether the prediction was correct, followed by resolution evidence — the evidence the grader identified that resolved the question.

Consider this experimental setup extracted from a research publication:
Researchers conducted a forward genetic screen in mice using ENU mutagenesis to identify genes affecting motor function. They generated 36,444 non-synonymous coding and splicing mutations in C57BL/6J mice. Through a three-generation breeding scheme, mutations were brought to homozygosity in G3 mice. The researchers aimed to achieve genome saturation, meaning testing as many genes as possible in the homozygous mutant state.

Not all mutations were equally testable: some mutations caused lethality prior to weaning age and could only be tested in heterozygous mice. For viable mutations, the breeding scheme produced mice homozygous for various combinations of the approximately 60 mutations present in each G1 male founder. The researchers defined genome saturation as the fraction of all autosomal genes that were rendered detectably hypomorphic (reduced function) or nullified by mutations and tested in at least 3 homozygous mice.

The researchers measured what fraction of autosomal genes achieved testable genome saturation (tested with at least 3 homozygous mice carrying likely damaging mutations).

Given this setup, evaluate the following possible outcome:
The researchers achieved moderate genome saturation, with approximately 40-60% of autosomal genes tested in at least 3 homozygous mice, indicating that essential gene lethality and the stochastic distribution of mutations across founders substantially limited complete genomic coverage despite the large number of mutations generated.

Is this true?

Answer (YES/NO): NO